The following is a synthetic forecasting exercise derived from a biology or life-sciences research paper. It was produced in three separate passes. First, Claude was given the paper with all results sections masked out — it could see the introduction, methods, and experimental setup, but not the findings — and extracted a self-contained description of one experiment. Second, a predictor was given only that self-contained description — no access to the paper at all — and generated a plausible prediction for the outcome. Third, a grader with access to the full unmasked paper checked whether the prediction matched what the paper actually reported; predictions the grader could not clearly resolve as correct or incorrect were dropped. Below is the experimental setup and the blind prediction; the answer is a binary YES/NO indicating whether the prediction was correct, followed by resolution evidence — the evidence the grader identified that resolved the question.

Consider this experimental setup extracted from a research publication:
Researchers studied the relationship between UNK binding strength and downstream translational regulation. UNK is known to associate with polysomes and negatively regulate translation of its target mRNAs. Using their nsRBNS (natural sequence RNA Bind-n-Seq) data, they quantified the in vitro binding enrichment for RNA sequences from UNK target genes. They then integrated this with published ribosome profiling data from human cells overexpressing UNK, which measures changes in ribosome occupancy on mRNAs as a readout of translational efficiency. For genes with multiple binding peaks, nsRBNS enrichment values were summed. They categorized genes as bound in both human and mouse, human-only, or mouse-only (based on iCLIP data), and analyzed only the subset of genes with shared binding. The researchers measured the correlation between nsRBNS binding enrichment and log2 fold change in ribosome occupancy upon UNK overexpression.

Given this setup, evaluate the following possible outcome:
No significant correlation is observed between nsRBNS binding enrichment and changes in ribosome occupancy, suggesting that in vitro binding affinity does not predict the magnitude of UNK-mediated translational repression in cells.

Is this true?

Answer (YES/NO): NO